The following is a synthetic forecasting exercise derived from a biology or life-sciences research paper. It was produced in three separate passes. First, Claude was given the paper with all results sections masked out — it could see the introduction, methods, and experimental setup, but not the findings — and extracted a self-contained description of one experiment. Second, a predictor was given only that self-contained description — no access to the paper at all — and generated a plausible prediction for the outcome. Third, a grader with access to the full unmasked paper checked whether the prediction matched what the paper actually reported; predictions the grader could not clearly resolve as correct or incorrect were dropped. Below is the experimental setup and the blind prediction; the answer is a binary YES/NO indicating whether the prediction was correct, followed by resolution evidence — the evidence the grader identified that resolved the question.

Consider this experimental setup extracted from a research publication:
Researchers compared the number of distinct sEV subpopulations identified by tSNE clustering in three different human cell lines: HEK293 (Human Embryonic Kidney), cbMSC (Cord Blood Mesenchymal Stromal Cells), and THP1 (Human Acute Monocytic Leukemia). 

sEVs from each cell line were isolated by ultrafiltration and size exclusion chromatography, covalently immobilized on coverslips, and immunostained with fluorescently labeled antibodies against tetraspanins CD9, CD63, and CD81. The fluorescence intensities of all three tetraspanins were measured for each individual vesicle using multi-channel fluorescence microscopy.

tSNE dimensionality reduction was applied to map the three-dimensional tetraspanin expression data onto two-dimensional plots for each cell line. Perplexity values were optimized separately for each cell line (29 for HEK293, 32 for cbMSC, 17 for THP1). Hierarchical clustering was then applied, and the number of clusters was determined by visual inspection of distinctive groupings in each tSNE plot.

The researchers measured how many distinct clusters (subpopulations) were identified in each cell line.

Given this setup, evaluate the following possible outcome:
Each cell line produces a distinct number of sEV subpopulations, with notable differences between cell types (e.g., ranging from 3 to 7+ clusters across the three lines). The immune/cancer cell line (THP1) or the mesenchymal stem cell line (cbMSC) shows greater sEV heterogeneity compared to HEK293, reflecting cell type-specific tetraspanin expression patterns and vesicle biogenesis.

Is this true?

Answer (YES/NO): NO